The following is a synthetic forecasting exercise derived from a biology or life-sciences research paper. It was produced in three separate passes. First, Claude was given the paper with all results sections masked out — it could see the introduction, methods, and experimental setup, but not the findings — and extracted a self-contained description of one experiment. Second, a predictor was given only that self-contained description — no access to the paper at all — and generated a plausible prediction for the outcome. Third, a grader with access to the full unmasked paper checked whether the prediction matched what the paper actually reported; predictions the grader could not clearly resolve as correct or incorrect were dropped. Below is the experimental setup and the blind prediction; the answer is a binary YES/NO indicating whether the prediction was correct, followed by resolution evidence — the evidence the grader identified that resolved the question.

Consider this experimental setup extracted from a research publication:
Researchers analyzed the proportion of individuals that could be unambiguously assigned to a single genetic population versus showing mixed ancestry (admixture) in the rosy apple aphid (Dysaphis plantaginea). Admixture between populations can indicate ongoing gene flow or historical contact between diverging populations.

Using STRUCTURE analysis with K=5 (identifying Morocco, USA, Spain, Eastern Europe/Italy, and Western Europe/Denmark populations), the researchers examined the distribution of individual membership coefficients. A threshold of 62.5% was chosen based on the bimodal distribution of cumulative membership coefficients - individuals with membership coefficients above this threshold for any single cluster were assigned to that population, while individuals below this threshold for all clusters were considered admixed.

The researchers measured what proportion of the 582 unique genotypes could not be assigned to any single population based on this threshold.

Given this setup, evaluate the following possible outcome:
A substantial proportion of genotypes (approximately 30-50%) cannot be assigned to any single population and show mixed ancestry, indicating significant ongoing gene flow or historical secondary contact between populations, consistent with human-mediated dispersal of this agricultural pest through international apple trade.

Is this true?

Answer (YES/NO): YES